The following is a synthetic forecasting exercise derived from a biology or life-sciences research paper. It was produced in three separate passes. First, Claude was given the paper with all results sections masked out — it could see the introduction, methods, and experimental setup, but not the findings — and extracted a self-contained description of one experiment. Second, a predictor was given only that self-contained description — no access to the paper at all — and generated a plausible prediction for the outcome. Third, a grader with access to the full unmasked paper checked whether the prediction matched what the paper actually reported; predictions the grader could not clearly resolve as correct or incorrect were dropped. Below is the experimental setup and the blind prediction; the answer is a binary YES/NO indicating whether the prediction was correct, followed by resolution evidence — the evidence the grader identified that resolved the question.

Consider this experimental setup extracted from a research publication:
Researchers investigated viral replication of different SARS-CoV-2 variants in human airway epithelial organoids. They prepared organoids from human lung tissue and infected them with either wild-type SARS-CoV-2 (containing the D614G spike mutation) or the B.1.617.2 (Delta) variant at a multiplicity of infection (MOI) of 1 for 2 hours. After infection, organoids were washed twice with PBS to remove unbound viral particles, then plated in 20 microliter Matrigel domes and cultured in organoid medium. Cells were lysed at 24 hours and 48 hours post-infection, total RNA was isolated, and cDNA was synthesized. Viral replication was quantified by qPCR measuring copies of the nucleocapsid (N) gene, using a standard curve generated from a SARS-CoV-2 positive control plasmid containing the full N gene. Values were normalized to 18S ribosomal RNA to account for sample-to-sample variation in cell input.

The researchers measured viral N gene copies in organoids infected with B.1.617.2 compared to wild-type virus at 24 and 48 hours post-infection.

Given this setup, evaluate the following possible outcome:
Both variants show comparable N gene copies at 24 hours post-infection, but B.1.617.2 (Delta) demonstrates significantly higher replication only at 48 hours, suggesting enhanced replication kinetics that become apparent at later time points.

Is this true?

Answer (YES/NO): NO